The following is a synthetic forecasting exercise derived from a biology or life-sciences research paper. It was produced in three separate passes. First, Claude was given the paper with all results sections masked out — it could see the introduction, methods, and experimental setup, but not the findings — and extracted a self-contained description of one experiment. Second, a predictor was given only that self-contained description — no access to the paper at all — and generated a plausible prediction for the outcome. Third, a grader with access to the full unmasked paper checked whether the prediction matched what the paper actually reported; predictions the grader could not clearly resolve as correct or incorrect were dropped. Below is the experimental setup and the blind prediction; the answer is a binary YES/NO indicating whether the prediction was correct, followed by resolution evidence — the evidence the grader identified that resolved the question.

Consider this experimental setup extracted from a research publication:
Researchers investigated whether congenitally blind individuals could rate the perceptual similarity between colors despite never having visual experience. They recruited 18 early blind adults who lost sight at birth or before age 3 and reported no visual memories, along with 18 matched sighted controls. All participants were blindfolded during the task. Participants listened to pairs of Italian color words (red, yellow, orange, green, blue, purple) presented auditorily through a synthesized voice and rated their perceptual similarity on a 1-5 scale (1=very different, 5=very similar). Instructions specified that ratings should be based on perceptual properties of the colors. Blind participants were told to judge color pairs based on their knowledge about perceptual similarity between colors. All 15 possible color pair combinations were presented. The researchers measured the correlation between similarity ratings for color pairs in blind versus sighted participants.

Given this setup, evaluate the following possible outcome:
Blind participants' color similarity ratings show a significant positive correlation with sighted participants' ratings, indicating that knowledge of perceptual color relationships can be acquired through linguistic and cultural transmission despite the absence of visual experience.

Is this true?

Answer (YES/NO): YES